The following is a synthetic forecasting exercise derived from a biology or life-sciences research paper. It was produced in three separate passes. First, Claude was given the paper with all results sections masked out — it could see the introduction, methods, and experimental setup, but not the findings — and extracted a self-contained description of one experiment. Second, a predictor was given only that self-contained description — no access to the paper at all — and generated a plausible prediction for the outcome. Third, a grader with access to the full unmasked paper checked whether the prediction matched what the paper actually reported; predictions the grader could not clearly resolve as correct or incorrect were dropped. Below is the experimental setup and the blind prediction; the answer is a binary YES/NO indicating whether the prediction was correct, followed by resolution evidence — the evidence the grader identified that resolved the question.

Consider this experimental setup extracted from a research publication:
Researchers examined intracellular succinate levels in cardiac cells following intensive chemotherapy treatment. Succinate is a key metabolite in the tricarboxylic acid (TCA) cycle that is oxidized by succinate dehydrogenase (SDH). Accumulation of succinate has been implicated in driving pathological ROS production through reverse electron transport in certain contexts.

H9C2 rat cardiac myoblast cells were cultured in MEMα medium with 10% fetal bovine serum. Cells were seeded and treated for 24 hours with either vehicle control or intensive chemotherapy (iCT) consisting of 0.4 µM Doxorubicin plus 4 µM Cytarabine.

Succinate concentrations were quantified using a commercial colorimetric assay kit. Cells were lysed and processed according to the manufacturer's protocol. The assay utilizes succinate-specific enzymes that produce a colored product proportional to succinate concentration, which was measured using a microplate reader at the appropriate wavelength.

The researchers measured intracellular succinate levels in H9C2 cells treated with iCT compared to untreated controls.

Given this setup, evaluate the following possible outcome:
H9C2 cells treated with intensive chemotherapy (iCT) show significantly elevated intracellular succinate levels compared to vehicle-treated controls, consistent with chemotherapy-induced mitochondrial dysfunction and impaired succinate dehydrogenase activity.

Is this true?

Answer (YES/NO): NO